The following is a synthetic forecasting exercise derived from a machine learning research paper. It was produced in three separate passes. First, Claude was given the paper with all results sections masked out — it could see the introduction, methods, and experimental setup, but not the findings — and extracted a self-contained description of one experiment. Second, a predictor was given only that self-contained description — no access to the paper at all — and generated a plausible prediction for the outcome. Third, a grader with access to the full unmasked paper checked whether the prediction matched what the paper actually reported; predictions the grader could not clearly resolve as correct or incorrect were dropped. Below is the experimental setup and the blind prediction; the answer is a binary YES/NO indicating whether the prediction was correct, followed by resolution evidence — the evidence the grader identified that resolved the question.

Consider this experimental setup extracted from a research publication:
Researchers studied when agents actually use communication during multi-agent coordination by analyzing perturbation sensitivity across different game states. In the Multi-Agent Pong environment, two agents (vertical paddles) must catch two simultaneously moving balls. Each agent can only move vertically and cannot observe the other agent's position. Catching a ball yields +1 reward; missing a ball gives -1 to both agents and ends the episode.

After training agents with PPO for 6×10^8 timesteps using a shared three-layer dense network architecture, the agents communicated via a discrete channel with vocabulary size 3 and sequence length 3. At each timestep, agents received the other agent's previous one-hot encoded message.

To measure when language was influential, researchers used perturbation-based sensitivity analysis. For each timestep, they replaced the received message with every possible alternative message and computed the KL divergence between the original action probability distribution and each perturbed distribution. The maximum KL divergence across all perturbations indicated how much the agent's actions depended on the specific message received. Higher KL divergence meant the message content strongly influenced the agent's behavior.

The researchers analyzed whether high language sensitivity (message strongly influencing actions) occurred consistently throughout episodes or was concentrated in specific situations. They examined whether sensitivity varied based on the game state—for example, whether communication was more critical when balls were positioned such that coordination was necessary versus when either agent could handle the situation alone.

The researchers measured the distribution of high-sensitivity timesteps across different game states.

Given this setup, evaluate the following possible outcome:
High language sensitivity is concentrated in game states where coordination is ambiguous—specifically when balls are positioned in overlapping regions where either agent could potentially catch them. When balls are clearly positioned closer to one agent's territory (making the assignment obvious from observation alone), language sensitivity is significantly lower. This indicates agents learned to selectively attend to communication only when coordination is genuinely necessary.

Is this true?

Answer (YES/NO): YES